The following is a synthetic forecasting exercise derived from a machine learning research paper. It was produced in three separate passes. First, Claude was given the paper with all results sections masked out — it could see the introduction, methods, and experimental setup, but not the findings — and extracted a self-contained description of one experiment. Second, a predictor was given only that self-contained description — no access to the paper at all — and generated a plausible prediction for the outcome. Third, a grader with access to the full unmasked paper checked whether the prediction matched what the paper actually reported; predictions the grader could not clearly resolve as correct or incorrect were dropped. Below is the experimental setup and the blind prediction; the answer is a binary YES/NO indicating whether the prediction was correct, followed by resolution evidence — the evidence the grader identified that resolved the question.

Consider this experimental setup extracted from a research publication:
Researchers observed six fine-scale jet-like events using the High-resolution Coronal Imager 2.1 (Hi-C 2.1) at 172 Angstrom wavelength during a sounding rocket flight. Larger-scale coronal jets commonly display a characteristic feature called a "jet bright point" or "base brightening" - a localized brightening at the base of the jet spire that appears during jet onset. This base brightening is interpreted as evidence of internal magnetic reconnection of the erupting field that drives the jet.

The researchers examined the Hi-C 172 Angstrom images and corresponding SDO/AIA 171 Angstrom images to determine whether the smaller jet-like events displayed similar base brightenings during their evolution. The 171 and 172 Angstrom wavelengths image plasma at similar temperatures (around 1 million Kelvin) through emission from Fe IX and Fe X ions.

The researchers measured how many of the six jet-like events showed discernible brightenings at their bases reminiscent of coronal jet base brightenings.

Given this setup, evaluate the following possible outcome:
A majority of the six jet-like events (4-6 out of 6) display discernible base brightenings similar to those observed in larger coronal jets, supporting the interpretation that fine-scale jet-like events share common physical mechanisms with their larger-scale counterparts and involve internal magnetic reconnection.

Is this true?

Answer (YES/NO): YES